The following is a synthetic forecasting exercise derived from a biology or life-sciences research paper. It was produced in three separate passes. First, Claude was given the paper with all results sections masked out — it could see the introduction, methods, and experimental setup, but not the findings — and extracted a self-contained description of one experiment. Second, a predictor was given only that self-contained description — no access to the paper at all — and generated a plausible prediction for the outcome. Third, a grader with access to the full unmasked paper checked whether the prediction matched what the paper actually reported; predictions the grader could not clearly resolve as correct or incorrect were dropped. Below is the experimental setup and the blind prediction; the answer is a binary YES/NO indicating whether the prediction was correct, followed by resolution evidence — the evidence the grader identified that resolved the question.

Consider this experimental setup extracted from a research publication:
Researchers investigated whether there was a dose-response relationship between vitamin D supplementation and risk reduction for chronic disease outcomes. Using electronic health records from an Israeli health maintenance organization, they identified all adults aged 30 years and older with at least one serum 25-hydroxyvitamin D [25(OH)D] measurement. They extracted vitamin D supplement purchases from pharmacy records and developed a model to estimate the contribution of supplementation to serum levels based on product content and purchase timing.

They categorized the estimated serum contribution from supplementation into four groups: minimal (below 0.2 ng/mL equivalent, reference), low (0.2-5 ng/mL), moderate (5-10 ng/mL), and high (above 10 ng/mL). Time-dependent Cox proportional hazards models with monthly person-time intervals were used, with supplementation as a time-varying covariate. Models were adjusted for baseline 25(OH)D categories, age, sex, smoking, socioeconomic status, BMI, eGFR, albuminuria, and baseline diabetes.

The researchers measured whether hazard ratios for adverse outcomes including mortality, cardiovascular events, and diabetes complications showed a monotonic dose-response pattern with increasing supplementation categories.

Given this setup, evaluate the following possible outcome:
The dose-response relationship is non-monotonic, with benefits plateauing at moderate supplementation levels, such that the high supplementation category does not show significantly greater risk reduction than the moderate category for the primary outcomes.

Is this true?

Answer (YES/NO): NO